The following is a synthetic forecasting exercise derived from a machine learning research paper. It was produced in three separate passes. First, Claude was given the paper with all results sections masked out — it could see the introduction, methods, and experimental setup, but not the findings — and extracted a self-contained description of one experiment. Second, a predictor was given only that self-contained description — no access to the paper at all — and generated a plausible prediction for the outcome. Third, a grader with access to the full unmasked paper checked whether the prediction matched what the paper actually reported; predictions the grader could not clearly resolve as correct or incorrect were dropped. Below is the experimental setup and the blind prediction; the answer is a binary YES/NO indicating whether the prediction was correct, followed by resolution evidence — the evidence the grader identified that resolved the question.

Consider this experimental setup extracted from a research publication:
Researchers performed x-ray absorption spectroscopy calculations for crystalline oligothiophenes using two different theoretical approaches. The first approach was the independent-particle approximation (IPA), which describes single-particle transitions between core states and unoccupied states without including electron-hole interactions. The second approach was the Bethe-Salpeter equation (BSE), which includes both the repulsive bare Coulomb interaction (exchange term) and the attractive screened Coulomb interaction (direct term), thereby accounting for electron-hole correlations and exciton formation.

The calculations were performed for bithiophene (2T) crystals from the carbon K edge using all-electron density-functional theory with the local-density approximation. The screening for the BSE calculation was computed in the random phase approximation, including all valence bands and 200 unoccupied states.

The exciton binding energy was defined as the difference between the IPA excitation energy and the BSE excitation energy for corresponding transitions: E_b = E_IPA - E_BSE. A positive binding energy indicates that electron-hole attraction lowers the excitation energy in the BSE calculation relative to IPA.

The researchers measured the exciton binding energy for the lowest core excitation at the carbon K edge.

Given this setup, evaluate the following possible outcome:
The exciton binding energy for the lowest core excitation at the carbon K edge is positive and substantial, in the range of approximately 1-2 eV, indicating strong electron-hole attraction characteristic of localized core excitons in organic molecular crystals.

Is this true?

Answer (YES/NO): NO